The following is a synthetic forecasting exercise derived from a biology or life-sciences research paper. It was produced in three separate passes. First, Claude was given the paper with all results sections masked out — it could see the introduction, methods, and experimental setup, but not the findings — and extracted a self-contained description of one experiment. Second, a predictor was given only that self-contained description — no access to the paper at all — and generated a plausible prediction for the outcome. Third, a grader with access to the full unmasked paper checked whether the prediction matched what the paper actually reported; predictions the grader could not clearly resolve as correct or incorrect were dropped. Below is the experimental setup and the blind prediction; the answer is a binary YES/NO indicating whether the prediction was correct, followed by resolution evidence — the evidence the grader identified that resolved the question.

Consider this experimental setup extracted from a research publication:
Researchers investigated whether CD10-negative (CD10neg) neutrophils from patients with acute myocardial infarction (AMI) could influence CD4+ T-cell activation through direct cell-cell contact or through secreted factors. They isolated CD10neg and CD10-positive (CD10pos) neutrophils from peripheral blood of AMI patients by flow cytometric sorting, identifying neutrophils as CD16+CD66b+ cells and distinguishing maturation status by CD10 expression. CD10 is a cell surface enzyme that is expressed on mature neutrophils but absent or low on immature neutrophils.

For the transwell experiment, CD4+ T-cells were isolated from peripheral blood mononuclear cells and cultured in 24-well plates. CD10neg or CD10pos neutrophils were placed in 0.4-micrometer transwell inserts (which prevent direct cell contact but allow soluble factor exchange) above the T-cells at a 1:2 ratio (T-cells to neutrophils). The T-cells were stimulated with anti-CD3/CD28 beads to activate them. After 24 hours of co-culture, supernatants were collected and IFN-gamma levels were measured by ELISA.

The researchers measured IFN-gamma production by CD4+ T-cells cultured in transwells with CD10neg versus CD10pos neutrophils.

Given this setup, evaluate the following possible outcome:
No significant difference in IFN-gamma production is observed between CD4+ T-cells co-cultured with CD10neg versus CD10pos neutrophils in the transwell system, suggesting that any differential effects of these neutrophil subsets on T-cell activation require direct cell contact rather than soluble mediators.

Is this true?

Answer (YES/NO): NO